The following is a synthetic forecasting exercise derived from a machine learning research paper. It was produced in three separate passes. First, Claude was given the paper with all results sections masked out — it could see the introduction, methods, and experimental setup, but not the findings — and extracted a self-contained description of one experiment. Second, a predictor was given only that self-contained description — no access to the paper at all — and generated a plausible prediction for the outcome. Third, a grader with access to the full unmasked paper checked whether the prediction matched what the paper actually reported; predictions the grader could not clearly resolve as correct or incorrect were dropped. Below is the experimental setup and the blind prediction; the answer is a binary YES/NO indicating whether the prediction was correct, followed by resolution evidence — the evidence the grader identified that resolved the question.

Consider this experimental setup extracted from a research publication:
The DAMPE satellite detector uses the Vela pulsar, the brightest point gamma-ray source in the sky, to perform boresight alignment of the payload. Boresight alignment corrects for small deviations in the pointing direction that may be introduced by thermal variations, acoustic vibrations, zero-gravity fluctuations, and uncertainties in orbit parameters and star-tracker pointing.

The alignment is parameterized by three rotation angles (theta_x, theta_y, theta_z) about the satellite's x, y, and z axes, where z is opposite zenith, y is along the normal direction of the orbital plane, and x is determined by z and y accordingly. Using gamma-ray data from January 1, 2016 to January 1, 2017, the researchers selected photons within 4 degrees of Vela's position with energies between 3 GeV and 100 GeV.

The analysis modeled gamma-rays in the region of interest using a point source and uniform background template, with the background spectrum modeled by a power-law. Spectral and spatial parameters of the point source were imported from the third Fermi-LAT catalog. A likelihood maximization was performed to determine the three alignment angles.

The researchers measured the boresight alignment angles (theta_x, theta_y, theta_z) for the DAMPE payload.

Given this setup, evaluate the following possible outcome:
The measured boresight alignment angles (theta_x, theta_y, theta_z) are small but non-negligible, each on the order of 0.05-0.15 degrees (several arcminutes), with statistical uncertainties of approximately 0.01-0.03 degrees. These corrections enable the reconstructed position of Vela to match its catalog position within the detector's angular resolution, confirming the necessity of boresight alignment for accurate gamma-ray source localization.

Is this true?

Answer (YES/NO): NO